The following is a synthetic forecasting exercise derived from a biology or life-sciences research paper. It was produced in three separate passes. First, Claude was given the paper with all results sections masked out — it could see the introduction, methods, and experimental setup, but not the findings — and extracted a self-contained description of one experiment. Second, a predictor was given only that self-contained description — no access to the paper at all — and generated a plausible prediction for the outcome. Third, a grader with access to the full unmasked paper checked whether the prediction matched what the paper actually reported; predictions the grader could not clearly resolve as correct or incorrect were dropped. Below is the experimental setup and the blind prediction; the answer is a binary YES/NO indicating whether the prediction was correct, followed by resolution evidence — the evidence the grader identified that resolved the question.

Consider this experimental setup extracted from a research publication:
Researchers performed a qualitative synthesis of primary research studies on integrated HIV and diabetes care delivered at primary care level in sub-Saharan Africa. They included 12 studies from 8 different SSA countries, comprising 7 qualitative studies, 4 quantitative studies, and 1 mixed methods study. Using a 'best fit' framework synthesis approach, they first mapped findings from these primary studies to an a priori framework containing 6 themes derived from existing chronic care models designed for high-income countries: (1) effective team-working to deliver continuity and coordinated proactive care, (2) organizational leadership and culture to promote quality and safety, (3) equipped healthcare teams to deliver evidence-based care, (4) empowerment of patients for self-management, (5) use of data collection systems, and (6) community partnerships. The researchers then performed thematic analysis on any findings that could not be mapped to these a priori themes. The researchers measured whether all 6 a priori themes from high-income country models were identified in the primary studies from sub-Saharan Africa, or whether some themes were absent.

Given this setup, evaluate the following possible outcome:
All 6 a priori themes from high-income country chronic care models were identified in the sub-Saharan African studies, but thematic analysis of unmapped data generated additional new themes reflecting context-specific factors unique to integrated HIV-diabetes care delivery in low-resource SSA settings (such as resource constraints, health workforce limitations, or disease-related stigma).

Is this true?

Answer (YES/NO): YES